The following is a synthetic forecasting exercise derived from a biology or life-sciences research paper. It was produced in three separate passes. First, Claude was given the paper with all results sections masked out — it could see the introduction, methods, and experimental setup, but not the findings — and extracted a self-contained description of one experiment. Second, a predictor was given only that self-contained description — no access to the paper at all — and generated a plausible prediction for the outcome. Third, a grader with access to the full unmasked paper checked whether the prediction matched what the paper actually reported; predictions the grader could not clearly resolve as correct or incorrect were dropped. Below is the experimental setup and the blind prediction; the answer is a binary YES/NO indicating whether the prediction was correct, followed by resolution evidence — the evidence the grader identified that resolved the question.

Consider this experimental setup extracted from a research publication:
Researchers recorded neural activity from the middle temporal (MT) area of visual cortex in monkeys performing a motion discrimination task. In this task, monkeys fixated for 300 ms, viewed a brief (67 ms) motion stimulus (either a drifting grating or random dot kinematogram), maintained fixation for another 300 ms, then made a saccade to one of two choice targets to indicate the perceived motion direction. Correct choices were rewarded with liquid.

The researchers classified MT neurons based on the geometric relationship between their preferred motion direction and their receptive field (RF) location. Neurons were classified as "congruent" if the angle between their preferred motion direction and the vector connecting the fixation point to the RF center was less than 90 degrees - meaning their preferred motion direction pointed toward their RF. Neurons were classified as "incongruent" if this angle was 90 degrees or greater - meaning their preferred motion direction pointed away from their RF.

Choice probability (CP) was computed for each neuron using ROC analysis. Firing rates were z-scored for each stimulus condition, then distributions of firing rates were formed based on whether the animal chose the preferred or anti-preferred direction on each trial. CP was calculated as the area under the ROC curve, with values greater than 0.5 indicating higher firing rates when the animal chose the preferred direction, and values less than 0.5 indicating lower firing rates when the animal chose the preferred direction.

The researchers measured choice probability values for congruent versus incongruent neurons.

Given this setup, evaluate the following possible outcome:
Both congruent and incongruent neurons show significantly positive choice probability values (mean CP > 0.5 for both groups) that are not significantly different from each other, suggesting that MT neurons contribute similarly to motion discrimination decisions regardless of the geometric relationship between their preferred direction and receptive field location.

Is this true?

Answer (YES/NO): NO